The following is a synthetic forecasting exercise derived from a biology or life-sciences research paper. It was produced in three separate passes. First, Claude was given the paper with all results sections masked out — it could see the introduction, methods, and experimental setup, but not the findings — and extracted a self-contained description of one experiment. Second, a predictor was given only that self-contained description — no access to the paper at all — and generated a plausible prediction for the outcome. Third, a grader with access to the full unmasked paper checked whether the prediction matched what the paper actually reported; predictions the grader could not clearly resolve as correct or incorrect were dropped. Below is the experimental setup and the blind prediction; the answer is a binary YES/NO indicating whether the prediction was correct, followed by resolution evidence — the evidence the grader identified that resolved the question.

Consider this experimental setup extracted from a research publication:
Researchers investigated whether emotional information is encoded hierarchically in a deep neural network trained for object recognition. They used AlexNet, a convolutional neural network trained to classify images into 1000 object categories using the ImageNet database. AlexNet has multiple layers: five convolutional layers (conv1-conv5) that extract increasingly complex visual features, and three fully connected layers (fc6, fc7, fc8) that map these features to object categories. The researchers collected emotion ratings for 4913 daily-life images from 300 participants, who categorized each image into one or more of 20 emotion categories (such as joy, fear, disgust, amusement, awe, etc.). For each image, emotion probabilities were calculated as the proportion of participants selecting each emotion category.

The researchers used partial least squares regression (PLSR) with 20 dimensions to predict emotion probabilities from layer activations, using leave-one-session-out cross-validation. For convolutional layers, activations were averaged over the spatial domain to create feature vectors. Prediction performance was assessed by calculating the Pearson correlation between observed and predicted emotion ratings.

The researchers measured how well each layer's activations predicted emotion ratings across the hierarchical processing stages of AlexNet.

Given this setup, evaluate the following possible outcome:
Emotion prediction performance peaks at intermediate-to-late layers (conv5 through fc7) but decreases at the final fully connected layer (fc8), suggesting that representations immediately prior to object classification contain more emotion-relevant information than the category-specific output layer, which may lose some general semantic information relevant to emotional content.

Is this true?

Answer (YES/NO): NO